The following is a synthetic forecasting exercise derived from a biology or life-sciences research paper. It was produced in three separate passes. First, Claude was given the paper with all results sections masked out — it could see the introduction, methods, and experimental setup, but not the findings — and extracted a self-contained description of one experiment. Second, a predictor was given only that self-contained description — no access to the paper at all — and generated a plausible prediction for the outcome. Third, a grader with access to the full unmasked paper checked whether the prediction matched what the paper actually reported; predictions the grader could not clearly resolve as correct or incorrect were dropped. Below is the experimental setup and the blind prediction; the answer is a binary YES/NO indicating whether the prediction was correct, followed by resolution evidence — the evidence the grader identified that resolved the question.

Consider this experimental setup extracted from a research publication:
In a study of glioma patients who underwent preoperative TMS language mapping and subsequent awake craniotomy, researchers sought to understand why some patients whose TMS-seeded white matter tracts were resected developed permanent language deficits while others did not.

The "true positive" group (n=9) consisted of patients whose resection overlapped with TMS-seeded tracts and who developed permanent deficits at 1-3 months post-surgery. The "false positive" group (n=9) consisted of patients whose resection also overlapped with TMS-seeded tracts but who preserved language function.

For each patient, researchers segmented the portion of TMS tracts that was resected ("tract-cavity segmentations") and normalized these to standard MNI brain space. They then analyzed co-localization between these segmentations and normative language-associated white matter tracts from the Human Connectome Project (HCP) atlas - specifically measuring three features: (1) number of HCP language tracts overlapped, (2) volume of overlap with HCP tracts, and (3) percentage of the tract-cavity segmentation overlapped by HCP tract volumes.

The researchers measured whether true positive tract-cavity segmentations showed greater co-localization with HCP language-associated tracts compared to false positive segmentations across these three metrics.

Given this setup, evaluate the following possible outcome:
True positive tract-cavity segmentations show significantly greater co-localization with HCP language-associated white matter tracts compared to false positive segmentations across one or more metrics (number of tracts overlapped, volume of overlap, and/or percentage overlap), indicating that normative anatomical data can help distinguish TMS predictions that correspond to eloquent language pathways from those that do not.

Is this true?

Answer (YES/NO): YES